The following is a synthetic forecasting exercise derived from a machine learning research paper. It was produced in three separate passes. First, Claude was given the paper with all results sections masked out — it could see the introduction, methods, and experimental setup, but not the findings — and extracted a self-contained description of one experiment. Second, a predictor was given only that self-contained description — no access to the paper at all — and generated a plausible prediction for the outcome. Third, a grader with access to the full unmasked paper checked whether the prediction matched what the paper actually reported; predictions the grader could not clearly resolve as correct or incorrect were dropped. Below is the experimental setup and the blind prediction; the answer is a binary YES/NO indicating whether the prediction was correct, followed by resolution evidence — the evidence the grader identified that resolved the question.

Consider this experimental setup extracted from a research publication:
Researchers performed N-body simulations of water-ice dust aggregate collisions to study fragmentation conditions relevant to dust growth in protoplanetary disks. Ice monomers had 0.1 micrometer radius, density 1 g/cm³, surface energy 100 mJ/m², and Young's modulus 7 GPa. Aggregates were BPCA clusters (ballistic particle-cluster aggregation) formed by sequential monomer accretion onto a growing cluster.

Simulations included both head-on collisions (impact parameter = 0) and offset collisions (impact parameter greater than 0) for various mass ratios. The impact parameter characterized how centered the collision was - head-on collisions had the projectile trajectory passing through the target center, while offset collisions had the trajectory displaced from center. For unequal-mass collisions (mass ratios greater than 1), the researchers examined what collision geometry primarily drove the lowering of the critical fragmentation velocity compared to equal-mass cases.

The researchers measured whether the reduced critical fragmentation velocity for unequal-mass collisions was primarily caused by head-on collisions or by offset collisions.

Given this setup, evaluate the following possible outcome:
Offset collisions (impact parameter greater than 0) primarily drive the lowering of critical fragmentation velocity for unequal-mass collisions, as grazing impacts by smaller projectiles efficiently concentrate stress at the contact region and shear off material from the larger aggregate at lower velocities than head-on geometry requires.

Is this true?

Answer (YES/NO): YES